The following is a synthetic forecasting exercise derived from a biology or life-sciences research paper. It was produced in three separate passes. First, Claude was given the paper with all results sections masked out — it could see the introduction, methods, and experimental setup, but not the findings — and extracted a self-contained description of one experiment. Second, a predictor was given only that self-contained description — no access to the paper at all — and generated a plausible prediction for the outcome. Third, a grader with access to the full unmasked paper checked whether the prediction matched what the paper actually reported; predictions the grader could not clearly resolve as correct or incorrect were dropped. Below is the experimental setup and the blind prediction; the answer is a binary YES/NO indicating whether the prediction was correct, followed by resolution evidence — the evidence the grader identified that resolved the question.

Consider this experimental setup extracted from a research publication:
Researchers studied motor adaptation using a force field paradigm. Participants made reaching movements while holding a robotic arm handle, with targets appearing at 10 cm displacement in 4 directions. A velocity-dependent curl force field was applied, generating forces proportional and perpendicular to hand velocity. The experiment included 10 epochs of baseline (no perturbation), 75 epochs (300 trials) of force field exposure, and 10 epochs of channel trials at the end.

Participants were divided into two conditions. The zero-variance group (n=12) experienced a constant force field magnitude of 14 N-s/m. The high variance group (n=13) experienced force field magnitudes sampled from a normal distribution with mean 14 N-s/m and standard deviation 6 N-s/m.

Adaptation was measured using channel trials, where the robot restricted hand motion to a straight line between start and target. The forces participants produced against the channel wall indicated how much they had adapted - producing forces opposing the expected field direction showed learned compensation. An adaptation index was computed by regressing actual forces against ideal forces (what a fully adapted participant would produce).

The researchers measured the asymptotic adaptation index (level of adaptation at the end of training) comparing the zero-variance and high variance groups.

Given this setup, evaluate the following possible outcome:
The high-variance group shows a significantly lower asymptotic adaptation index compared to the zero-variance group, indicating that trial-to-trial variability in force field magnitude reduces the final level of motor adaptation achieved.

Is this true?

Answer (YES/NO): YES